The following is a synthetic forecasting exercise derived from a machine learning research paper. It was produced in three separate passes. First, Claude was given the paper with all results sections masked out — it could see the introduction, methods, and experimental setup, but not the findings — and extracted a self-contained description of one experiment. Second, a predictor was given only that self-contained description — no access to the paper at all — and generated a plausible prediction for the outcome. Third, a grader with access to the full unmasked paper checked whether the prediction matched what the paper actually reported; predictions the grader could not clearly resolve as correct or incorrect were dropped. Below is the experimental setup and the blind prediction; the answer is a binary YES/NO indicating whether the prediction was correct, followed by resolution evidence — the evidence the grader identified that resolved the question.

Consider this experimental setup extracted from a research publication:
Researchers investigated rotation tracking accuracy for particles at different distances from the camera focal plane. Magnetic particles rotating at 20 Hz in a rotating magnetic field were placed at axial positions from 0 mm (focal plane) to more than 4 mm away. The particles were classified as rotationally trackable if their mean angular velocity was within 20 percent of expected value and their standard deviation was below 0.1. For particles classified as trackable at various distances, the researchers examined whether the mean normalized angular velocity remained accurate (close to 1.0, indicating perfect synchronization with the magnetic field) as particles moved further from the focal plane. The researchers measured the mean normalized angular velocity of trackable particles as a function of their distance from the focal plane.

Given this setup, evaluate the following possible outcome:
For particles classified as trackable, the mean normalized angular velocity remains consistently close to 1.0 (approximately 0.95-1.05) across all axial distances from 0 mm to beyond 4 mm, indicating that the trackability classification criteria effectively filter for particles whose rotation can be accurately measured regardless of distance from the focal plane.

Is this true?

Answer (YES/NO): NO